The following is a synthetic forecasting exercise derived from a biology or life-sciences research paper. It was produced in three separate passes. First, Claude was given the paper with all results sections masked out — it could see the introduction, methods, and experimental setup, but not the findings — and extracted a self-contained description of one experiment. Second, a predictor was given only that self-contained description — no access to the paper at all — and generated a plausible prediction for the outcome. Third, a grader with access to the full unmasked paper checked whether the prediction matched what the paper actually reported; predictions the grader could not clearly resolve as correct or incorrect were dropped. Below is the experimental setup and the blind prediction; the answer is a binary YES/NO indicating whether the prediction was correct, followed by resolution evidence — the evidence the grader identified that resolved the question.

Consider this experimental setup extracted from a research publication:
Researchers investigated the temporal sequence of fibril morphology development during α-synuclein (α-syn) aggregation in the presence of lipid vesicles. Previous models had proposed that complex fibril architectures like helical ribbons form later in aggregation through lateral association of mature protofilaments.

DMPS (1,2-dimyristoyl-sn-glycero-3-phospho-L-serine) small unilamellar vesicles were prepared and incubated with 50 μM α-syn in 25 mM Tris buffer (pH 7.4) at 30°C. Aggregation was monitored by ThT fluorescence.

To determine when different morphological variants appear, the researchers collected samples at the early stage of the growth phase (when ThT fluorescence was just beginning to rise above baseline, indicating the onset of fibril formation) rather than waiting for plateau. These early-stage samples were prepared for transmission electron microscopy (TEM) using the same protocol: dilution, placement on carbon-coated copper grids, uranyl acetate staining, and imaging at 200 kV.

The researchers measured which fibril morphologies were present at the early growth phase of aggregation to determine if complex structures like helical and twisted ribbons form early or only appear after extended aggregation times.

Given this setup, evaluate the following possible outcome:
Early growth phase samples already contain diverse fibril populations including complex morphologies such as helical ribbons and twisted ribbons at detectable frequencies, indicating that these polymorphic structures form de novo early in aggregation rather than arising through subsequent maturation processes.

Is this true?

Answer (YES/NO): YES